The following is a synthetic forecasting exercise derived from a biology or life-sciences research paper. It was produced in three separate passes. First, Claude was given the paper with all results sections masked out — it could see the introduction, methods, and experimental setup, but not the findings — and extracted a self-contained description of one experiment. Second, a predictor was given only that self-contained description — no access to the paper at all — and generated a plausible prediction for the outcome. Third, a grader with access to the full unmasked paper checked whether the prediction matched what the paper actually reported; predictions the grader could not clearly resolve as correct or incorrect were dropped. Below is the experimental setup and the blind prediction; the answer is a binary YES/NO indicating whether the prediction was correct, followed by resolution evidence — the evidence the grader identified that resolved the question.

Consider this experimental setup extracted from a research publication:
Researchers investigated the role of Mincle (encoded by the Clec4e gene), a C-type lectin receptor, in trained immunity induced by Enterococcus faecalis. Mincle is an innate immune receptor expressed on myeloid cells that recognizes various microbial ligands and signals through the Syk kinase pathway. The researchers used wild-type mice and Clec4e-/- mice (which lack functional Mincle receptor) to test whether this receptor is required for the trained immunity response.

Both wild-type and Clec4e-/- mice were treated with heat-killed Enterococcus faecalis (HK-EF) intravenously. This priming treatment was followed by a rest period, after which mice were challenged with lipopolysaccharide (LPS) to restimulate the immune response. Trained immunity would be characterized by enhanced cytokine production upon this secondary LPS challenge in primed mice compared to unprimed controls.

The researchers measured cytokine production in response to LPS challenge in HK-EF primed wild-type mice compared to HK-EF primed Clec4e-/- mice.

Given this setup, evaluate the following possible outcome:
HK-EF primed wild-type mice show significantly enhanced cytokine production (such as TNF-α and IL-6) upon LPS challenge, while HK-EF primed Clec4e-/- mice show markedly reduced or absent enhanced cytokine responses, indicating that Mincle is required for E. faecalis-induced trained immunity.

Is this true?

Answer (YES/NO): YES